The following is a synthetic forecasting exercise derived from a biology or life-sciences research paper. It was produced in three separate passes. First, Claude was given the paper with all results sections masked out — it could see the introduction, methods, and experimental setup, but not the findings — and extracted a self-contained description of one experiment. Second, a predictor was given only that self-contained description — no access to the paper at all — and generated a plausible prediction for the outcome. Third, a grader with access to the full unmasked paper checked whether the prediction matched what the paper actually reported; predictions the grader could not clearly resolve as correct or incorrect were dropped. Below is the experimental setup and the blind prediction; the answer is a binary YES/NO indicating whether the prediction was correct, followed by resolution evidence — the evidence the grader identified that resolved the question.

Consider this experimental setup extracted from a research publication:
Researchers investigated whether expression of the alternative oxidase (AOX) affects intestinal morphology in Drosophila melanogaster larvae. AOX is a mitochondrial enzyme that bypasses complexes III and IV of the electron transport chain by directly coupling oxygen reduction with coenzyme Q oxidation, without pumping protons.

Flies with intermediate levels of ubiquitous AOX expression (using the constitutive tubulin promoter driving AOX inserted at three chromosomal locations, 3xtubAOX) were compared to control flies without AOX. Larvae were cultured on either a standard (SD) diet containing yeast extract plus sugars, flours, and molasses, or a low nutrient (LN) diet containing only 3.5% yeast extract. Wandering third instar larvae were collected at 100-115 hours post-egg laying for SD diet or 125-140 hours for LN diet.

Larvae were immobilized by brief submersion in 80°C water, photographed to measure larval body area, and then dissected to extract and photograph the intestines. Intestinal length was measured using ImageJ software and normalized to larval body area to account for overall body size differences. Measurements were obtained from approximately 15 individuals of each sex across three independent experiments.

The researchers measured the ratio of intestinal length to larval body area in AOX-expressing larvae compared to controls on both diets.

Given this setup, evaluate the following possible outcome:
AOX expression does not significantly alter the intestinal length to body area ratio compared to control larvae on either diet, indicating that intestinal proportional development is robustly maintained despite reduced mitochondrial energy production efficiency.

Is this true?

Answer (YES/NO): NO